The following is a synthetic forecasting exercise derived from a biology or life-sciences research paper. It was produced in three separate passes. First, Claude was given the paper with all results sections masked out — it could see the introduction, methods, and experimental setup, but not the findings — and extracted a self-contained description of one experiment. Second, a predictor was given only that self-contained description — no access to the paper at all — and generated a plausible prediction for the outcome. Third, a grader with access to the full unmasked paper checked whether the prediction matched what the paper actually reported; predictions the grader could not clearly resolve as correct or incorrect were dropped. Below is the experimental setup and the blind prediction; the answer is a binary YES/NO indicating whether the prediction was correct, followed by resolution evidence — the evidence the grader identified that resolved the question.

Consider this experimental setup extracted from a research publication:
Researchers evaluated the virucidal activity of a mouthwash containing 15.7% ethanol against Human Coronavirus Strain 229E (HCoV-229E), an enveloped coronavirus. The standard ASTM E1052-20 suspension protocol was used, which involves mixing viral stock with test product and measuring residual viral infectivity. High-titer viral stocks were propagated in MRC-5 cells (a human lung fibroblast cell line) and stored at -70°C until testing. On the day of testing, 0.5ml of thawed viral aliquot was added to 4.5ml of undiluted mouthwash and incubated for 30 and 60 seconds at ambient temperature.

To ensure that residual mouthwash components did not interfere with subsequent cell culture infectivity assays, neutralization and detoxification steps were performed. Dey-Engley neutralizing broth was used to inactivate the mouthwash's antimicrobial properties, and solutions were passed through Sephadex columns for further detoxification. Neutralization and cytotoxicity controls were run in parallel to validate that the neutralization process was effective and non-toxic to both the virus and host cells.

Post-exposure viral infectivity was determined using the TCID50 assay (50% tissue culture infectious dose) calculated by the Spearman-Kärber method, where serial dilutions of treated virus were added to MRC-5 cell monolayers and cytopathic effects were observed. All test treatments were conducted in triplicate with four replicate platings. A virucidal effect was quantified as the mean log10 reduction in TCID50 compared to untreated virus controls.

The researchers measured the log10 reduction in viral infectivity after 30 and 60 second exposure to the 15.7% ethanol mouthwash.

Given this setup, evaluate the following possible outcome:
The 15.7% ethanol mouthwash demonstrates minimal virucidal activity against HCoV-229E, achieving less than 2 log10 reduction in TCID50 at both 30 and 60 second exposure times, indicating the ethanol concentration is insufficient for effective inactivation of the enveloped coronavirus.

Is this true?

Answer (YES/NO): YES